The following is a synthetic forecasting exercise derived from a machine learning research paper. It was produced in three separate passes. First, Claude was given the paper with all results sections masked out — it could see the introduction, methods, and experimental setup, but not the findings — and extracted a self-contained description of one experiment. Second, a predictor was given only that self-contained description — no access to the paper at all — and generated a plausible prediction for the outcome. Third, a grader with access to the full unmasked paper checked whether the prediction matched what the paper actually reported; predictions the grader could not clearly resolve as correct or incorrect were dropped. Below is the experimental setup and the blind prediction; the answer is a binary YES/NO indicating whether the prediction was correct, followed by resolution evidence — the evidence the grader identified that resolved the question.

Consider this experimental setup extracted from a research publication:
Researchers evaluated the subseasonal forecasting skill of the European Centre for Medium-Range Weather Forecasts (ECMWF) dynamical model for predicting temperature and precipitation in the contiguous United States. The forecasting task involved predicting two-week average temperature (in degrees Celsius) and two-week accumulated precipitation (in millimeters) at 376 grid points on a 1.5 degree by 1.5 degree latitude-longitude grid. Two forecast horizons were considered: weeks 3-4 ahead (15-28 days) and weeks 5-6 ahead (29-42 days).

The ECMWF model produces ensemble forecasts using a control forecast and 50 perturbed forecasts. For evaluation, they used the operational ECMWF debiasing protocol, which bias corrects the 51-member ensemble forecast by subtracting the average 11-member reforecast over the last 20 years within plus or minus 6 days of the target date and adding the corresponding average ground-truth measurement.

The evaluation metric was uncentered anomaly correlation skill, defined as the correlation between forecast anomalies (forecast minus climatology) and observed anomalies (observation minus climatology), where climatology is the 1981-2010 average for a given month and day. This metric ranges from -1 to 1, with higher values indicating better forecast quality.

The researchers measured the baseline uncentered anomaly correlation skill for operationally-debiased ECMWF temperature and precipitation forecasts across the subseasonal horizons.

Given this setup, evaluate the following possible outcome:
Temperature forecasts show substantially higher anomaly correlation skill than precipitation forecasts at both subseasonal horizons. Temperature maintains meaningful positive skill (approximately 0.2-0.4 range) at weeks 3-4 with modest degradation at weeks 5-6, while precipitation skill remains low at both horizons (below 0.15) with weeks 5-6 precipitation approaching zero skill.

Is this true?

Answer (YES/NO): NO